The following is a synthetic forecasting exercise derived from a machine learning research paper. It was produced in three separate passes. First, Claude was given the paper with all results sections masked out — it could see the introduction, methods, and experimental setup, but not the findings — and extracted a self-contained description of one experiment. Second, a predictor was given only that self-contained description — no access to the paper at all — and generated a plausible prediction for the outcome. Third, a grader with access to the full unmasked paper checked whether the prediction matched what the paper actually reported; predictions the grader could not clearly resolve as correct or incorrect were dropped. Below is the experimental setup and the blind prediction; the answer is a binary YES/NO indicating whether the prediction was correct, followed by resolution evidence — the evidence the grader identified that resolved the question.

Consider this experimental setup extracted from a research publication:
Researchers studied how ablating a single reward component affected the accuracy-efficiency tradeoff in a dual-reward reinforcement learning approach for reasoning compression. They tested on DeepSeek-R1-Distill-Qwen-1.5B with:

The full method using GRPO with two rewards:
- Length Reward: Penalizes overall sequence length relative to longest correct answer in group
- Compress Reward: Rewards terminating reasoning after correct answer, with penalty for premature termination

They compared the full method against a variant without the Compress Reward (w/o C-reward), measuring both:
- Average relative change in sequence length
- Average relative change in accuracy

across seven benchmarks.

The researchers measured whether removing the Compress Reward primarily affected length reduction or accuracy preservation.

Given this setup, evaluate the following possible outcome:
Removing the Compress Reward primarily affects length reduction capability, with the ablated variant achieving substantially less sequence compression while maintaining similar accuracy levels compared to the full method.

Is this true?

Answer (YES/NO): YES